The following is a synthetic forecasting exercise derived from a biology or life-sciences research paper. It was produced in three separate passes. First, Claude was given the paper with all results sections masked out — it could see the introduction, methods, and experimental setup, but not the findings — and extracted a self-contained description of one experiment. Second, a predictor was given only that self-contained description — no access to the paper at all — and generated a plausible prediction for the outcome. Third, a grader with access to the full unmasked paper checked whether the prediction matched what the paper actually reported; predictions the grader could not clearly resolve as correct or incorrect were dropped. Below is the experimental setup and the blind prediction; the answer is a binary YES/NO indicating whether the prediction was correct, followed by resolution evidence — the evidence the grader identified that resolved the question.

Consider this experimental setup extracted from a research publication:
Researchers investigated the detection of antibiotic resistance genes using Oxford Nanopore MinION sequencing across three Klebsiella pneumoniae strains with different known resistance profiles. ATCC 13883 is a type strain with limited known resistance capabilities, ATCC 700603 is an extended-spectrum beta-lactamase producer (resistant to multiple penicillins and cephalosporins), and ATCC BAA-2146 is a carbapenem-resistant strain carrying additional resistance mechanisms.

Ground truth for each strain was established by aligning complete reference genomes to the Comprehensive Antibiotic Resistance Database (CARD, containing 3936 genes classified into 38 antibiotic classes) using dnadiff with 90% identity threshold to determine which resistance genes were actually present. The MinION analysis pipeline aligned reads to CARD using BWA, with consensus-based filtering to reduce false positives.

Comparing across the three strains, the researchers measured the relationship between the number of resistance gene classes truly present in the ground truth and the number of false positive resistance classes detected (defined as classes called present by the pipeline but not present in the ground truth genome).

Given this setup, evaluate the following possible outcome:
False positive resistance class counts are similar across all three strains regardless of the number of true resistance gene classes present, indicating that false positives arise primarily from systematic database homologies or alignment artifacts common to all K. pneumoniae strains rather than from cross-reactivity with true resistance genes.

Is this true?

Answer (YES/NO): NO